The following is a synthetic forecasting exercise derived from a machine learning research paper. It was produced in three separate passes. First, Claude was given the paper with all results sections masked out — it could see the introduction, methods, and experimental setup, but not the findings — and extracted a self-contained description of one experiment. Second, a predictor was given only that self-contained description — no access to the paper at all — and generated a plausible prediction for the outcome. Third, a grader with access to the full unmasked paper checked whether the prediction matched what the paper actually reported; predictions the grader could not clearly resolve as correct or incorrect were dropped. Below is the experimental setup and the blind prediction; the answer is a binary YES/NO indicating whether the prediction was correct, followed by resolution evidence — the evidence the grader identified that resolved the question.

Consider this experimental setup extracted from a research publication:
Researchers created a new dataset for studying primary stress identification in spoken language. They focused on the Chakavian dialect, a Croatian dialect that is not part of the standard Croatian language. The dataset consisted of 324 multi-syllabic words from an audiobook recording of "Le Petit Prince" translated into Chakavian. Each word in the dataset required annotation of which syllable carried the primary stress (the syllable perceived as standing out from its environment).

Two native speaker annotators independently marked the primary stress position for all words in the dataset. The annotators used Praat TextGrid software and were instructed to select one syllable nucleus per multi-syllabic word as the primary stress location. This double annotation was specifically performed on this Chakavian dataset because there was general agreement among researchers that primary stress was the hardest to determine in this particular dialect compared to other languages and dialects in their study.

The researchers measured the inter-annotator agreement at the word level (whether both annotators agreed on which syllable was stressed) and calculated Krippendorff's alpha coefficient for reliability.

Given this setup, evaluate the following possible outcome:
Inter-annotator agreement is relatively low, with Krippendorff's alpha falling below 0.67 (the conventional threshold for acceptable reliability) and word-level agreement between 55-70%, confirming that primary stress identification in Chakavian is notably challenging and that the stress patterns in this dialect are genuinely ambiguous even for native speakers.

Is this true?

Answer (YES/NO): NO